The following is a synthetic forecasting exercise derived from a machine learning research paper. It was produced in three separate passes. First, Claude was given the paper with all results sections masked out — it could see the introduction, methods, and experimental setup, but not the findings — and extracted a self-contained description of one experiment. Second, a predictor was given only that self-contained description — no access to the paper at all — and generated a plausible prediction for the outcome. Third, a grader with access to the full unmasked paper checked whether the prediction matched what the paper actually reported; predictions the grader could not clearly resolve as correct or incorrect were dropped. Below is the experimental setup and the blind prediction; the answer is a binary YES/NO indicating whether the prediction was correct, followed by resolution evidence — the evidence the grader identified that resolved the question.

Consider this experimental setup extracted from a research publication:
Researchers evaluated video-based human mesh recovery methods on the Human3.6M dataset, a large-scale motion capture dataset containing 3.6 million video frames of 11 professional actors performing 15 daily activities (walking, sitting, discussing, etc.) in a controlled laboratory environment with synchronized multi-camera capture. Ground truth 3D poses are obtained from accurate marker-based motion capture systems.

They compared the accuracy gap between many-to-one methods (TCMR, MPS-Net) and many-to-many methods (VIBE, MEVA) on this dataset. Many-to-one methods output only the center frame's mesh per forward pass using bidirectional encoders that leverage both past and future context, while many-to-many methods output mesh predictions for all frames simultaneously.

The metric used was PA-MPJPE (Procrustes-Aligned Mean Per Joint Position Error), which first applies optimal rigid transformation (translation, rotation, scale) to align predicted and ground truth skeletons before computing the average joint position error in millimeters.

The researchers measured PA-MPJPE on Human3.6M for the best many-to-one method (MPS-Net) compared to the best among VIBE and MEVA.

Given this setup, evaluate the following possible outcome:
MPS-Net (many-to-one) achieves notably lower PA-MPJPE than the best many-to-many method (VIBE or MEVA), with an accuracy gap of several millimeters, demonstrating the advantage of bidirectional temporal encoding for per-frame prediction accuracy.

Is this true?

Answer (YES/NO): YES